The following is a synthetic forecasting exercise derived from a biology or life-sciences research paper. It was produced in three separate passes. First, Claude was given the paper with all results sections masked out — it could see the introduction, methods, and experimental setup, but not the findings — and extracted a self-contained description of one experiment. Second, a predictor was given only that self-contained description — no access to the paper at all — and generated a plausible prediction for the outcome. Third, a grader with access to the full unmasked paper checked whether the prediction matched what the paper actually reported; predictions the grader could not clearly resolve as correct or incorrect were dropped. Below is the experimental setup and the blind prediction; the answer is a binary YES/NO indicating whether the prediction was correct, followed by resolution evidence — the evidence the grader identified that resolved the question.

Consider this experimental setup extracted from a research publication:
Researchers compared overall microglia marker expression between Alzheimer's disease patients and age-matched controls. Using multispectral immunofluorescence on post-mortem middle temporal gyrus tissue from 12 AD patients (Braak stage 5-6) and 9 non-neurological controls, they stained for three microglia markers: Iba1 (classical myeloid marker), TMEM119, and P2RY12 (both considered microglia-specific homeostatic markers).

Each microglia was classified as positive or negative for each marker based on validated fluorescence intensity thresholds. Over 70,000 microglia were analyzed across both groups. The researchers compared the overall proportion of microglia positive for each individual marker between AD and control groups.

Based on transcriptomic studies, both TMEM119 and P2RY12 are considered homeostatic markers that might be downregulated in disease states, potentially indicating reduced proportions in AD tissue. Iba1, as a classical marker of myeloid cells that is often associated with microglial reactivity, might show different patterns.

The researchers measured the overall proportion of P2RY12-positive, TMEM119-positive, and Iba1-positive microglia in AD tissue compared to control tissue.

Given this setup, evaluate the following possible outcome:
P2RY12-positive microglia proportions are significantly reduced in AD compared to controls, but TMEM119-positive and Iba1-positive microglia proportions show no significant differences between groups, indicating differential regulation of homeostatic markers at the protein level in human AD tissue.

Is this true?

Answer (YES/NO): NO